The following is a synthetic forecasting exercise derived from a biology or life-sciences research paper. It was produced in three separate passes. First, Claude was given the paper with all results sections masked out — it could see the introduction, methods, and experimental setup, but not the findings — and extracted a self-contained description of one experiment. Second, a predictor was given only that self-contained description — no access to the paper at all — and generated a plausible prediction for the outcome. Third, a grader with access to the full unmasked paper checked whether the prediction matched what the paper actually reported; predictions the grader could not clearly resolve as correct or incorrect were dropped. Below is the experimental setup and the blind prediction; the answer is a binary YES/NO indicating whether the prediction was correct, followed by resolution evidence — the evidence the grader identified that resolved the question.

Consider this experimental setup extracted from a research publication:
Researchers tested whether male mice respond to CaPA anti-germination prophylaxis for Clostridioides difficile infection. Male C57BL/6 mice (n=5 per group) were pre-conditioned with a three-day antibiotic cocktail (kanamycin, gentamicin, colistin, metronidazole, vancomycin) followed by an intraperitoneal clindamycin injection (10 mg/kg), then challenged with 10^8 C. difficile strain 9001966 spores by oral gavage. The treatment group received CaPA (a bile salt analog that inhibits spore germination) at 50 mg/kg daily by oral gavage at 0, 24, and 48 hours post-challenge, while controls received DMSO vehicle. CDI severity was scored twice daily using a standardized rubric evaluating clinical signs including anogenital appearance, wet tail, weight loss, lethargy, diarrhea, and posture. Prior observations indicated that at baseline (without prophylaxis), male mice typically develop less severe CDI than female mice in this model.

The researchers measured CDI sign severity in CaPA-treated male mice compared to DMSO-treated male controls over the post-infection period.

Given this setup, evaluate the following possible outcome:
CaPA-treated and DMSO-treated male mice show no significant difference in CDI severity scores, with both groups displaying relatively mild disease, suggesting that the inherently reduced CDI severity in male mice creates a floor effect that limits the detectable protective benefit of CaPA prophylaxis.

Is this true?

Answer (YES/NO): YES